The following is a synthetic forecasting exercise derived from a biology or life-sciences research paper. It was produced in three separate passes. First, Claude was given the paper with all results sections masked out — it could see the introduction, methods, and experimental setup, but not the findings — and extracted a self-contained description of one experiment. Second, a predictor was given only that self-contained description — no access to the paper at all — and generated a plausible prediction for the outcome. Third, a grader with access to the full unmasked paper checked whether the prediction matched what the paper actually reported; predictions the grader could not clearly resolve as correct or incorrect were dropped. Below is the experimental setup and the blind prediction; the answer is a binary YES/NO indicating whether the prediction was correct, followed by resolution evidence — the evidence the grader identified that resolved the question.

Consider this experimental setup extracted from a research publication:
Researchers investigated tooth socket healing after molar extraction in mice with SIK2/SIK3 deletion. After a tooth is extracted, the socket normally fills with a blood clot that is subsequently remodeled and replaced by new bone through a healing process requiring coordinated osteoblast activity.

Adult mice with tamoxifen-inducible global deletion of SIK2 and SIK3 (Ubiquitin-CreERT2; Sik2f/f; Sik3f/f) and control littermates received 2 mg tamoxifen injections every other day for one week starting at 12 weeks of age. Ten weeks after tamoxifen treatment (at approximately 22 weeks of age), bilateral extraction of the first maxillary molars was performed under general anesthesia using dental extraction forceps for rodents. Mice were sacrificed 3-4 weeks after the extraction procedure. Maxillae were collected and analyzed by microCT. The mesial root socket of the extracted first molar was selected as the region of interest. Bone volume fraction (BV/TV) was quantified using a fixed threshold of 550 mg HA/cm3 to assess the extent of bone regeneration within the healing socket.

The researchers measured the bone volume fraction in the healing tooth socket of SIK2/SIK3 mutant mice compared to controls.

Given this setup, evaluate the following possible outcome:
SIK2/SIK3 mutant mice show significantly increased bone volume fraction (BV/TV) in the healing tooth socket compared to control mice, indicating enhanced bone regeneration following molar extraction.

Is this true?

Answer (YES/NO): NO